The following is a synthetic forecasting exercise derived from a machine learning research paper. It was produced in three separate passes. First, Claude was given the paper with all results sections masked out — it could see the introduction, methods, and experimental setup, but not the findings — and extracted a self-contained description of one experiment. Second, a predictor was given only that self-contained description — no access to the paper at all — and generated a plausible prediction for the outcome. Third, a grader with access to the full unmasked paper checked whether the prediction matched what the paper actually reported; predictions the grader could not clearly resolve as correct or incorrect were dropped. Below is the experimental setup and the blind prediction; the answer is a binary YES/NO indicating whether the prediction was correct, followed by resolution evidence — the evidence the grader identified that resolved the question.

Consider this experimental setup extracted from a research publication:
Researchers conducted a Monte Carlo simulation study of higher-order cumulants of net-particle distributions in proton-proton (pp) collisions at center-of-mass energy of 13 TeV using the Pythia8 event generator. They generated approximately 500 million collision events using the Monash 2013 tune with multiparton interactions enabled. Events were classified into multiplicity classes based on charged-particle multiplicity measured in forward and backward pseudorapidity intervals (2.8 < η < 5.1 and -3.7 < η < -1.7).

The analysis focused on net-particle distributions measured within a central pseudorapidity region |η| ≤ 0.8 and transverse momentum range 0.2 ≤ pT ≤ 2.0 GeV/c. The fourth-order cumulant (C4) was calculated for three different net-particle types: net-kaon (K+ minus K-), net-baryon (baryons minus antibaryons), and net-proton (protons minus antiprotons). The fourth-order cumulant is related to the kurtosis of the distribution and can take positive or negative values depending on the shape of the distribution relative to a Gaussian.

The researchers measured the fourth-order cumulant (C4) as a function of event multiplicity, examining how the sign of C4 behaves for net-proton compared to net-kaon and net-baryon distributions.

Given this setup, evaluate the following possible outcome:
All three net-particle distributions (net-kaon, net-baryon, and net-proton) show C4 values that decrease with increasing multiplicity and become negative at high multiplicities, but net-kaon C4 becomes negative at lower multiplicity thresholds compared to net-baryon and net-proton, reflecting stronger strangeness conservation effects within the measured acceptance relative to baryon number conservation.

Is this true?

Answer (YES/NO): NO